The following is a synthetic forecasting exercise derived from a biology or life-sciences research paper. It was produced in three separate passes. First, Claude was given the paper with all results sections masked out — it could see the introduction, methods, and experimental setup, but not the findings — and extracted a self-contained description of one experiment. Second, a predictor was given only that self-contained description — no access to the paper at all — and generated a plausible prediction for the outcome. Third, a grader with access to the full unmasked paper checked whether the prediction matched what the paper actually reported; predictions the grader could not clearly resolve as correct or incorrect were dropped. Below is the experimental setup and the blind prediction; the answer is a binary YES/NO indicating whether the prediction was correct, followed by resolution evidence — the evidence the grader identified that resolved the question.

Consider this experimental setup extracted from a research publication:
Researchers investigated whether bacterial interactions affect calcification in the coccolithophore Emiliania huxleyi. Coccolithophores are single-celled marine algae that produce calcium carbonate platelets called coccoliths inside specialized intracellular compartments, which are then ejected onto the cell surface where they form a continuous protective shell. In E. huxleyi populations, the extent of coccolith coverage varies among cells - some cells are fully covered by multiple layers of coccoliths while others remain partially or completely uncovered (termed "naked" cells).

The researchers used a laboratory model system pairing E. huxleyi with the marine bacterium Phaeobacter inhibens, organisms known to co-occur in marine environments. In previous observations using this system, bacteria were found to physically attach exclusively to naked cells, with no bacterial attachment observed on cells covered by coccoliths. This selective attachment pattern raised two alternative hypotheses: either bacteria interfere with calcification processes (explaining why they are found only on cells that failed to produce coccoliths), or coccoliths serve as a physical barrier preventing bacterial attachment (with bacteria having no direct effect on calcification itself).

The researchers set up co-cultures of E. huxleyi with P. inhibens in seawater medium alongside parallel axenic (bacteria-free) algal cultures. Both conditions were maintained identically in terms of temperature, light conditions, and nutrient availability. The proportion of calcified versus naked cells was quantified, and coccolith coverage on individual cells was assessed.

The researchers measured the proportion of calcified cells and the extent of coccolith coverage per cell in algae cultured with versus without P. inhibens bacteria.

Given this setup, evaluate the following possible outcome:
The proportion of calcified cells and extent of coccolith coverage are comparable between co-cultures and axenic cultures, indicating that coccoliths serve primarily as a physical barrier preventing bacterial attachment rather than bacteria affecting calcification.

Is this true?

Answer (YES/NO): YES